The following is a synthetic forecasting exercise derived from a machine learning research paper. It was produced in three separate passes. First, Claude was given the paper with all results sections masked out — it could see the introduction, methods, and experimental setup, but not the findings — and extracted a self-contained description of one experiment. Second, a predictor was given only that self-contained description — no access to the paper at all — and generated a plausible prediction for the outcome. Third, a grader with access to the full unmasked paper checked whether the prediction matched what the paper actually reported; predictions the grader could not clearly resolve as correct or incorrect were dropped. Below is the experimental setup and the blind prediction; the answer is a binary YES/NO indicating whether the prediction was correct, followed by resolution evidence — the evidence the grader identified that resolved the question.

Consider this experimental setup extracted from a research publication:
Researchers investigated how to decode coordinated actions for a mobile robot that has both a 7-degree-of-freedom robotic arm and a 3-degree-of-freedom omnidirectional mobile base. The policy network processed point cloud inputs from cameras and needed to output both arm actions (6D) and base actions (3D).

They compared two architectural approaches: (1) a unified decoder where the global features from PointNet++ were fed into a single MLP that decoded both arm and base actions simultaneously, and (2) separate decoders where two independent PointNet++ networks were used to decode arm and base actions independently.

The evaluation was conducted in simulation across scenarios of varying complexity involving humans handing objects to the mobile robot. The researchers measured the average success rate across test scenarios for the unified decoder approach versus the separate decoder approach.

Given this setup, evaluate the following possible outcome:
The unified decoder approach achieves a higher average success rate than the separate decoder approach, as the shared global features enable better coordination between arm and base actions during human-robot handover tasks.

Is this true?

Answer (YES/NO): YES